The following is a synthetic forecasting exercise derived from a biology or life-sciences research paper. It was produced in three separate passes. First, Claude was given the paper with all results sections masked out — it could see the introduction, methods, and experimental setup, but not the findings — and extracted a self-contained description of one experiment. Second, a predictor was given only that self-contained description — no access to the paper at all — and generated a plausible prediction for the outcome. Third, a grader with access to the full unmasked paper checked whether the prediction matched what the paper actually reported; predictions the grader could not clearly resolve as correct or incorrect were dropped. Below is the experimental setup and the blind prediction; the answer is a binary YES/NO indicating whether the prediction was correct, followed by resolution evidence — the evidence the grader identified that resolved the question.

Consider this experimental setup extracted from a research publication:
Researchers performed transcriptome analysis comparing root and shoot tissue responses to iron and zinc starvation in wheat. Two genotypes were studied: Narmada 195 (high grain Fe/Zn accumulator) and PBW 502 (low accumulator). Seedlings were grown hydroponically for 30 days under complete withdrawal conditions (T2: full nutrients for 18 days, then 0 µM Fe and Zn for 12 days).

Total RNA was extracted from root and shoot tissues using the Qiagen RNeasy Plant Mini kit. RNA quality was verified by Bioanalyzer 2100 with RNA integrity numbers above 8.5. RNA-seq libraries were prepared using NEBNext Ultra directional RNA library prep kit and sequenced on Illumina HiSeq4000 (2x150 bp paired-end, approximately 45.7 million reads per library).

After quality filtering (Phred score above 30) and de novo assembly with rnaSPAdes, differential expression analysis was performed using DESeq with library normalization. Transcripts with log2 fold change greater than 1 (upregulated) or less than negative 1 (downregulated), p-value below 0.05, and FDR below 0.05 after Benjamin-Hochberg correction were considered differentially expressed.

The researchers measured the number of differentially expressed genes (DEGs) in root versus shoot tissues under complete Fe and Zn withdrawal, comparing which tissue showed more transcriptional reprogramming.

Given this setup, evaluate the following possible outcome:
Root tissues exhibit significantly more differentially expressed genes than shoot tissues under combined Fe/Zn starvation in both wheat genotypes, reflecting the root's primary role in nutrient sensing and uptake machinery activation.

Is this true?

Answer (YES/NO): NO